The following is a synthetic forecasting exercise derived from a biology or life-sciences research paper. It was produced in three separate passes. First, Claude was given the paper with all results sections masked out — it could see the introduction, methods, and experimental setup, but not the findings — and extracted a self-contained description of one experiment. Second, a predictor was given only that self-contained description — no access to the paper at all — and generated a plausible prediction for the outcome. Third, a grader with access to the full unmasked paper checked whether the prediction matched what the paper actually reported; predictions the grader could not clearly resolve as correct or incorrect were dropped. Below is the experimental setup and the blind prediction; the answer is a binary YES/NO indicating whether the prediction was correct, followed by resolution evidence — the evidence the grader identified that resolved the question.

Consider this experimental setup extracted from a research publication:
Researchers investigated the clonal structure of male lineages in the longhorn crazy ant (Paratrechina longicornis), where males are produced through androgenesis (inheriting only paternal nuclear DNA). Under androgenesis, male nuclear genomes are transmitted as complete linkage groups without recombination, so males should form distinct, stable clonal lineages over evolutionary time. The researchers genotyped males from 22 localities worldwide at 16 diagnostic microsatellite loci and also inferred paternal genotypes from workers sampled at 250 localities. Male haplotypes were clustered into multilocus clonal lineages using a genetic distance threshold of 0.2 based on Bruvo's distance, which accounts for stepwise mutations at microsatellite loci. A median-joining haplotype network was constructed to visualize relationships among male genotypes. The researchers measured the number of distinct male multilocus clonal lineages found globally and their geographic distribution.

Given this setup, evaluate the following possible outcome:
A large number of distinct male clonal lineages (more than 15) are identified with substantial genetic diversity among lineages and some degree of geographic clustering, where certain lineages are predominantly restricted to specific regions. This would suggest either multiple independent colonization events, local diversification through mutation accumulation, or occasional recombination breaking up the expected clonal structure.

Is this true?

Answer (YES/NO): NO